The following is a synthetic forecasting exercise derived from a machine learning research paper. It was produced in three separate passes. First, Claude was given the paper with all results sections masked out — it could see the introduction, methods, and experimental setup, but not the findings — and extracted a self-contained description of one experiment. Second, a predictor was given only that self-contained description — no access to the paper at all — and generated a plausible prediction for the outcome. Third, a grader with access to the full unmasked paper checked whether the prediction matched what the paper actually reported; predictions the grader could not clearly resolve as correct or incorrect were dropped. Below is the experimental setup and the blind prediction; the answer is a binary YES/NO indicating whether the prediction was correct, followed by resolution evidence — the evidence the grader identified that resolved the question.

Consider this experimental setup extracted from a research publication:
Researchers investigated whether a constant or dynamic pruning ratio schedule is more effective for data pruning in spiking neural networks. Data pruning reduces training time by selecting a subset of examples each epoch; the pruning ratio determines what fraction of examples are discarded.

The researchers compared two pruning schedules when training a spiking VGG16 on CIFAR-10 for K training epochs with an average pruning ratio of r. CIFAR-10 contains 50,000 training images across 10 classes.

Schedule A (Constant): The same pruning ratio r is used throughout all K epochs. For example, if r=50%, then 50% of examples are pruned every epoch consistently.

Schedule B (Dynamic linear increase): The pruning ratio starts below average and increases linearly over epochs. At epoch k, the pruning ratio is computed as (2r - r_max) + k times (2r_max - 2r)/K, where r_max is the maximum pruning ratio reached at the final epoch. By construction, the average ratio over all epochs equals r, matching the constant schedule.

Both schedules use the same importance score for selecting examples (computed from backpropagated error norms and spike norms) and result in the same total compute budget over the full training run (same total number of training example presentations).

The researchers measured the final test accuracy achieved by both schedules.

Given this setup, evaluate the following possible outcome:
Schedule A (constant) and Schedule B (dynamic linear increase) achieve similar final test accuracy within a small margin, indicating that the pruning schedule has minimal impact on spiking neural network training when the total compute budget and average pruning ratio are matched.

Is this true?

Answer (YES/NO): NO